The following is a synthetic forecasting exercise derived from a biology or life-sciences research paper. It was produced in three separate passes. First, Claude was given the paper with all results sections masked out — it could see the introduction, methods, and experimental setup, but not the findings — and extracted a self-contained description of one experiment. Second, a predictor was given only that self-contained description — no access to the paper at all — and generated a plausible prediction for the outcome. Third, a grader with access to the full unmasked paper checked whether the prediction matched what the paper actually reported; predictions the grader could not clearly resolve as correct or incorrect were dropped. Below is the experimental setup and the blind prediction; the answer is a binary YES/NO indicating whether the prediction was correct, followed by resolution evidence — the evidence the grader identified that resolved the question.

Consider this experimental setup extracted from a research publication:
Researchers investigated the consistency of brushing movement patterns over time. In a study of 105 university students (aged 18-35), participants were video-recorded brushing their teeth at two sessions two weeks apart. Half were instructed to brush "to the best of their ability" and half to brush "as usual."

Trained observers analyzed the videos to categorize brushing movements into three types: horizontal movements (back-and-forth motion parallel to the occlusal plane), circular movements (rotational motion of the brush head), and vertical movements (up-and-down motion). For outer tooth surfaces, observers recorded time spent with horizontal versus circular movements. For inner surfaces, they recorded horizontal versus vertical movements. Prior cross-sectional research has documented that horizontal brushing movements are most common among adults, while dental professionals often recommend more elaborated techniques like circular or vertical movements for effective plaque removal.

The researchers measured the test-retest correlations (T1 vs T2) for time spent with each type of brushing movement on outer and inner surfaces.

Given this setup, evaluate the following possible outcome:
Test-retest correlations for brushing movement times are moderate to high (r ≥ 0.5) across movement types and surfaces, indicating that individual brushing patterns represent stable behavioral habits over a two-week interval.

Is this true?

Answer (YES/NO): YES